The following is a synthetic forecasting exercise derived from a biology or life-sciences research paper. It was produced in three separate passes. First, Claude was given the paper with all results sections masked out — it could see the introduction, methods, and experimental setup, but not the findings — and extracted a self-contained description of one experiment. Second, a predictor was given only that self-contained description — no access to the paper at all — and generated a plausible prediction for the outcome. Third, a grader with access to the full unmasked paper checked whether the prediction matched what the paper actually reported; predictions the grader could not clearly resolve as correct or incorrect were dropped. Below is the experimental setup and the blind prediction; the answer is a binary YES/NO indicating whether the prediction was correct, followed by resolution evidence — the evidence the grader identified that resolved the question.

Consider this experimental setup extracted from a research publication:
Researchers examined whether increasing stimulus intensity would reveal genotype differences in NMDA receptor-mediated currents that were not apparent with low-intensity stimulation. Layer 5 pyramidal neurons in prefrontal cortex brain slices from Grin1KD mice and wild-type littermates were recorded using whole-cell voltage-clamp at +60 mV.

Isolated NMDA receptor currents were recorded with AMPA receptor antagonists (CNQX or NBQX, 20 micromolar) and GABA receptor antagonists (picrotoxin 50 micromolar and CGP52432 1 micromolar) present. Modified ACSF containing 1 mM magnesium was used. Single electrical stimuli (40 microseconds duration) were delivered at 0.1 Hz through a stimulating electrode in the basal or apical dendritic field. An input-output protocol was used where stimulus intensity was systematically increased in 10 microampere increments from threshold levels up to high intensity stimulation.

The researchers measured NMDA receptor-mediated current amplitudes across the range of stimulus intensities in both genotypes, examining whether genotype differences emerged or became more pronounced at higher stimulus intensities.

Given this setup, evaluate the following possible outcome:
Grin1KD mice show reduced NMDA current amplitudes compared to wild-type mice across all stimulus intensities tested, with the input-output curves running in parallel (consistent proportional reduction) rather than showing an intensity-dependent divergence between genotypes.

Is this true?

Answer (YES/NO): NO